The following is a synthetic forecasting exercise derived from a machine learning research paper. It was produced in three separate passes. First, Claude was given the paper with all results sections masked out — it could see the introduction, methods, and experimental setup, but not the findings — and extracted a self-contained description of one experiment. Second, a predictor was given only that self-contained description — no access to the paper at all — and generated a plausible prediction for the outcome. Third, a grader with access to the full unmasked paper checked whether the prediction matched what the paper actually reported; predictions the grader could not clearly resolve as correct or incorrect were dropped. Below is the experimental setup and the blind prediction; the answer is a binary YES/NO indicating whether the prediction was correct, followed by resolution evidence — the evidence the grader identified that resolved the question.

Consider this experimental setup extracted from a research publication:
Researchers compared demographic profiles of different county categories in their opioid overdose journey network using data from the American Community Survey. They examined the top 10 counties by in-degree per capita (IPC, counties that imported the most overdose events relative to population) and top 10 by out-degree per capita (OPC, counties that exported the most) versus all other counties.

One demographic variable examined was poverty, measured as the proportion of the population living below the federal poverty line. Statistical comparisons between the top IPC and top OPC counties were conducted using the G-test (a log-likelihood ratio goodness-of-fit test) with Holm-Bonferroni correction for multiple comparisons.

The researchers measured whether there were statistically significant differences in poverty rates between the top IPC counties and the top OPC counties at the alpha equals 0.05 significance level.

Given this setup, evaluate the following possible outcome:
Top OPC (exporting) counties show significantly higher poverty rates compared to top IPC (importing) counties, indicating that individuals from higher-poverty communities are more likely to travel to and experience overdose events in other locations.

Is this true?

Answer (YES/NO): NO